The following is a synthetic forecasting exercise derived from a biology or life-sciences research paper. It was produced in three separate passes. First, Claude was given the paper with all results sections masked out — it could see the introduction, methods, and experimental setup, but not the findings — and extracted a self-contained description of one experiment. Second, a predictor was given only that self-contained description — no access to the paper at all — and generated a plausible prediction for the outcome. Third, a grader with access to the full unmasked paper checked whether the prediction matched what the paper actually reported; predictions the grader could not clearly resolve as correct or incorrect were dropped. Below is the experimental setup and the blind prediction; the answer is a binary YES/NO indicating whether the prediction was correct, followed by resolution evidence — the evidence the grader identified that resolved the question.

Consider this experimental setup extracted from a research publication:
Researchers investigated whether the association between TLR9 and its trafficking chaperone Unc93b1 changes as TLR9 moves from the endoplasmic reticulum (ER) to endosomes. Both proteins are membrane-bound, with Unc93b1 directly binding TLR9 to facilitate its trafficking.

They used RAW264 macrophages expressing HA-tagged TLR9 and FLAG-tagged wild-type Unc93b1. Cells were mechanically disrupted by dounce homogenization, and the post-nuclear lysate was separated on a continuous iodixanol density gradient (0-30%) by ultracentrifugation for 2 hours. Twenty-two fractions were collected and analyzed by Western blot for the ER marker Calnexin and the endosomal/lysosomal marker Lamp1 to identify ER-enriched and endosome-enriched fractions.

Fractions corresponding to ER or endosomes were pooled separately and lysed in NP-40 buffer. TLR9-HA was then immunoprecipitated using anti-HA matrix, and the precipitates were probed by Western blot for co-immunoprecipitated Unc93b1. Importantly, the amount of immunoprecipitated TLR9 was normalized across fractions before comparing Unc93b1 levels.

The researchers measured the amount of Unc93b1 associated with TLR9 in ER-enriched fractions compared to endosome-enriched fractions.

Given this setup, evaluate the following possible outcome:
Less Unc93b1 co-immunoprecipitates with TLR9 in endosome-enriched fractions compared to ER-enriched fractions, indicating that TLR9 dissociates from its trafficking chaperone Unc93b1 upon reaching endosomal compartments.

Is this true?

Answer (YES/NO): YES